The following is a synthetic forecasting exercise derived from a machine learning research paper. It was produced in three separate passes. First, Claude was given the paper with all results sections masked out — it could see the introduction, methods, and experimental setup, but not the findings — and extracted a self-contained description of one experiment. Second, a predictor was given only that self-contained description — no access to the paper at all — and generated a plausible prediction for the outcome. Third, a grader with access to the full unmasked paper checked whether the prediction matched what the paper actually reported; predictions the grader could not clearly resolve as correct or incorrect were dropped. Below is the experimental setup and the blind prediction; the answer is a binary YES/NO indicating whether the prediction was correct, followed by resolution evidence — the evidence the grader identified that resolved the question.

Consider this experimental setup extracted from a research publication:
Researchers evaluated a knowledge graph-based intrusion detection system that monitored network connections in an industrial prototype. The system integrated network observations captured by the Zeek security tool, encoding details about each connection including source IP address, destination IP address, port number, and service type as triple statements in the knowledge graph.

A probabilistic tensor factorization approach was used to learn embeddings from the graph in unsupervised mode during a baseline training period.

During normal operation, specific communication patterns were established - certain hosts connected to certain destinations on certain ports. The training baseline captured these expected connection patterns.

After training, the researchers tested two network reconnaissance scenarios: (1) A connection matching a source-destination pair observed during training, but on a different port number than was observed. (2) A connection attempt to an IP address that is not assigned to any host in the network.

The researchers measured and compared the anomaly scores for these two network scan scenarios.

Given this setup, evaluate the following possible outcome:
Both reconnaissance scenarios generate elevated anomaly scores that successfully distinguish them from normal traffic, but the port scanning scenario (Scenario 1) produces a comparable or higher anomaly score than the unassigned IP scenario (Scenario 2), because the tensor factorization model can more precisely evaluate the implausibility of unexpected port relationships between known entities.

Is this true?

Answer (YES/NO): NO